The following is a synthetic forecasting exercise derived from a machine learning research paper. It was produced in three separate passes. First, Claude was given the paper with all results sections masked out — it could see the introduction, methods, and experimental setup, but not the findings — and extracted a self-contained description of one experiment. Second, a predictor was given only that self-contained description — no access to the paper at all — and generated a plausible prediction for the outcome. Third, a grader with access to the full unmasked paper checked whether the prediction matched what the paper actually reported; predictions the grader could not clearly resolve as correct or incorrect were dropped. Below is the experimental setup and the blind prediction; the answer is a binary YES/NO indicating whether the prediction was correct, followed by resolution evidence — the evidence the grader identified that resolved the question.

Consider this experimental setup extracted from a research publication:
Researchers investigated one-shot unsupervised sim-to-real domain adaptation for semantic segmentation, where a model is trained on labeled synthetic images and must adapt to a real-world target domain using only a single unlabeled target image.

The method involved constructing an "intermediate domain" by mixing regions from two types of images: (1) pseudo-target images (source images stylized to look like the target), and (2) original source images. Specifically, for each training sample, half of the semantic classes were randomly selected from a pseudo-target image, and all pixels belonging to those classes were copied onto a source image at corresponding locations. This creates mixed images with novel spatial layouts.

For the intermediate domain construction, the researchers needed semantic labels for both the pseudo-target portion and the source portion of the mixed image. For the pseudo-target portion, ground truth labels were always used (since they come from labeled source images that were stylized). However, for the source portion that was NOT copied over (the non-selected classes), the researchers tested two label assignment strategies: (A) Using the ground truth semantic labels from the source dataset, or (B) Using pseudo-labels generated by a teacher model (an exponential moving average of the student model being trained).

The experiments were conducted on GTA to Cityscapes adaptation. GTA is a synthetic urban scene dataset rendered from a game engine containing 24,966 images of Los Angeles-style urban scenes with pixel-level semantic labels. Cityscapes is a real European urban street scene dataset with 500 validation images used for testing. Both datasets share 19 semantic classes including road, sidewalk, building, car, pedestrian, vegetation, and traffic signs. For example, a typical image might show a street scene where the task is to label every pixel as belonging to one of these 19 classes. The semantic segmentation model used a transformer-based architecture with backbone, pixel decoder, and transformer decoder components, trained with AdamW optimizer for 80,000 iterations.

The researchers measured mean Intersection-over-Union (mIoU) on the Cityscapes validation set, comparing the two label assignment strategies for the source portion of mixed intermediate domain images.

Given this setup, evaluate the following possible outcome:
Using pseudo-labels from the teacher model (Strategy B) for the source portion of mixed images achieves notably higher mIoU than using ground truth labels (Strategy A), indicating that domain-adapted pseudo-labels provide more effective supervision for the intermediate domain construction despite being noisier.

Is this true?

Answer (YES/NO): YES